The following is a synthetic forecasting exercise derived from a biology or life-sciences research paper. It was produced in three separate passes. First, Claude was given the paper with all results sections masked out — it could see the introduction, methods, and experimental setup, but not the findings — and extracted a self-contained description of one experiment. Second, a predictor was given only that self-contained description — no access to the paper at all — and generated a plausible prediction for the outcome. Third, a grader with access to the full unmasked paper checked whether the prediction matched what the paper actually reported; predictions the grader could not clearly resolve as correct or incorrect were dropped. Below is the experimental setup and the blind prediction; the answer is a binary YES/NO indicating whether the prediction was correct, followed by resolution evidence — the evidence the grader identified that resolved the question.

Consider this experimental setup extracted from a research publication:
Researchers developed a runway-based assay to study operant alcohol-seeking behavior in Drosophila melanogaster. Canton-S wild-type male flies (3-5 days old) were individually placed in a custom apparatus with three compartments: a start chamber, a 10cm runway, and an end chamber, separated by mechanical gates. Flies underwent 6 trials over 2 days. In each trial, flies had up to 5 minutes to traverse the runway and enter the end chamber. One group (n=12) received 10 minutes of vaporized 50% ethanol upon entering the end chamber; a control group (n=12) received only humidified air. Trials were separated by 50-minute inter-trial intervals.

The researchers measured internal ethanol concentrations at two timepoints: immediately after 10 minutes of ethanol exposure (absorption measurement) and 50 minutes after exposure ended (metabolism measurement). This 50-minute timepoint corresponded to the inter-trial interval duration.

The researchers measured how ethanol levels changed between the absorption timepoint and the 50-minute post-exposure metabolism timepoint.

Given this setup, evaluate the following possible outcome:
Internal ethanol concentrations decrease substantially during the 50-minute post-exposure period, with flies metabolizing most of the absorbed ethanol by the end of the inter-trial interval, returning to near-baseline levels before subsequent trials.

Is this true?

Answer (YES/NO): YES